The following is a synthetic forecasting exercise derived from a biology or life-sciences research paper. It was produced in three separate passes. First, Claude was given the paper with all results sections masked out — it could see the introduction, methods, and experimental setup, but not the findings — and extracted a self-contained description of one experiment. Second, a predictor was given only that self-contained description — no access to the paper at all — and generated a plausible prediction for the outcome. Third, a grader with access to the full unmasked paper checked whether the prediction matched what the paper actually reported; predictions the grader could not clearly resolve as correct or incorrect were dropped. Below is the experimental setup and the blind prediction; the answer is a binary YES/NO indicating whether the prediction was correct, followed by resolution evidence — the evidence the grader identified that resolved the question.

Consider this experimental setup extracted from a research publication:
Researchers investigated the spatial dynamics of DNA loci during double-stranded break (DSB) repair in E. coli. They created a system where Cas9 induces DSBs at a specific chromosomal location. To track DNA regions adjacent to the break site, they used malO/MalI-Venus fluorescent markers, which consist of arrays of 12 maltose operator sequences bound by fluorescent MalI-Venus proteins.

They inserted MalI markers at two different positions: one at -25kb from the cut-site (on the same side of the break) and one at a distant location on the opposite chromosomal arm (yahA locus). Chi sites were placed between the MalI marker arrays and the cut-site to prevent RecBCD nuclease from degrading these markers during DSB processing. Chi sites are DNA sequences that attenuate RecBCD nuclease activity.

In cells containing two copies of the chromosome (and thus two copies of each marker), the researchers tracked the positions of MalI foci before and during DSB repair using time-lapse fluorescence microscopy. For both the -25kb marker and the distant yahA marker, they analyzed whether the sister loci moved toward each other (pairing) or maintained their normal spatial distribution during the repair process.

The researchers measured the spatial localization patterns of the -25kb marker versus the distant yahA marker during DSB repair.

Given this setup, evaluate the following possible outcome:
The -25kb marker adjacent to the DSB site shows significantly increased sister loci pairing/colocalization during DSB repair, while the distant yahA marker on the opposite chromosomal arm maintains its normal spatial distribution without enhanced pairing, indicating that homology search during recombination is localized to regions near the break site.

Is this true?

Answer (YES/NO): YES